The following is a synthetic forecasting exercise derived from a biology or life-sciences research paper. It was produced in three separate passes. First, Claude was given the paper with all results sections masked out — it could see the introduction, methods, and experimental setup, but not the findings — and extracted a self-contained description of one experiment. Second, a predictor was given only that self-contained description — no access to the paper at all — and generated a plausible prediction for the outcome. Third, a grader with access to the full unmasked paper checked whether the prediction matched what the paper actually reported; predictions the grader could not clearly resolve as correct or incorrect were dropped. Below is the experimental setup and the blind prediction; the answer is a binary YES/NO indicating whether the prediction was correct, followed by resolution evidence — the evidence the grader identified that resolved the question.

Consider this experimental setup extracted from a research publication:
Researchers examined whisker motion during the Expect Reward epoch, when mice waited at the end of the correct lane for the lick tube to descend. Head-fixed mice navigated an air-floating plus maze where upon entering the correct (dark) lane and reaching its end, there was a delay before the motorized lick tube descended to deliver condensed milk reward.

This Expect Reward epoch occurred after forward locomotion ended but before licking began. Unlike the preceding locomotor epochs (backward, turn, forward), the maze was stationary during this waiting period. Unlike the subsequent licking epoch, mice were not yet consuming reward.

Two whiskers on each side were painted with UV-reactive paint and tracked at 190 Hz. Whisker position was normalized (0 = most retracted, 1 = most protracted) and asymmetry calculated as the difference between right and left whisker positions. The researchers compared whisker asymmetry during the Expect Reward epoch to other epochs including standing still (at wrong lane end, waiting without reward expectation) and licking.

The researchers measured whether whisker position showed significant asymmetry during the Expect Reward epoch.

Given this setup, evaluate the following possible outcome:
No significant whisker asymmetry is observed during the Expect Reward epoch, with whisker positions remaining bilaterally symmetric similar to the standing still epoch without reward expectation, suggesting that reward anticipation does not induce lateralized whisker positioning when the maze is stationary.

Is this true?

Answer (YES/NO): NO